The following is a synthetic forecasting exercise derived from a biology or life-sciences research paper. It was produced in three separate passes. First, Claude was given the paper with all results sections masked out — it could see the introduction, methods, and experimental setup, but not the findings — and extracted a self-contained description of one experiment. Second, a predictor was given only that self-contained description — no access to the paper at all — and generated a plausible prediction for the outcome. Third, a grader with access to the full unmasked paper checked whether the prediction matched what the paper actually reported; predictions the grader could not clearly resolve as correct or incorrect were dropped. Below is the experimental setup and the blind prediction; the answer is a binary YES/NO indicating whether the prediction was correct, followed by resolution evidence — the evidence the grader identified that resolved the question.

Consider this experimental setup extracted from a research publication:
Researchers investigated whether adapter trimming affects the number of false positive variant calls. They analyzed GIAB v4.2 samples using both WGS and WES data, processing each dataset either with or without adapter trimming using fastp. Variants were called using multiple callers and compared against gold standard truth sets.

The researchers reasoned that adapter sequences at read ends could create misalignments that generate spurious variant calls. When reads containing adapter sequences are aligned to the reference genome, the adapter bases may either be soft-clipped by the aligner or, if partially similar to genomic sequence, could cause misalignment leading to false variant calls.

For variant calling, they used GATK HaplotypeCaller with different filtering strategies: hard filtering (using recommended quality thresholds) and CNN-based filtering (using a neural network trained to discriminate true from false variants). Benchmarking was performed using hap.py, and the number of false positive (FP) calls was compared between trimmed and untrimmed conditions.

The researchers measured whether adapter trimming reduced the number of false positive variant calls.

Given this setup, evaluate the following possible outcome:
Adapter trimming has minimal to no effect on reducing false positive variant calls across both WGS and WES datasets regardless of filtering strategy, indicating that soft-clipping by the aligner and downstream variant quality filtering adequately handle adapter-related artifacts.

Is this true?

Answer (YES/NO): YES